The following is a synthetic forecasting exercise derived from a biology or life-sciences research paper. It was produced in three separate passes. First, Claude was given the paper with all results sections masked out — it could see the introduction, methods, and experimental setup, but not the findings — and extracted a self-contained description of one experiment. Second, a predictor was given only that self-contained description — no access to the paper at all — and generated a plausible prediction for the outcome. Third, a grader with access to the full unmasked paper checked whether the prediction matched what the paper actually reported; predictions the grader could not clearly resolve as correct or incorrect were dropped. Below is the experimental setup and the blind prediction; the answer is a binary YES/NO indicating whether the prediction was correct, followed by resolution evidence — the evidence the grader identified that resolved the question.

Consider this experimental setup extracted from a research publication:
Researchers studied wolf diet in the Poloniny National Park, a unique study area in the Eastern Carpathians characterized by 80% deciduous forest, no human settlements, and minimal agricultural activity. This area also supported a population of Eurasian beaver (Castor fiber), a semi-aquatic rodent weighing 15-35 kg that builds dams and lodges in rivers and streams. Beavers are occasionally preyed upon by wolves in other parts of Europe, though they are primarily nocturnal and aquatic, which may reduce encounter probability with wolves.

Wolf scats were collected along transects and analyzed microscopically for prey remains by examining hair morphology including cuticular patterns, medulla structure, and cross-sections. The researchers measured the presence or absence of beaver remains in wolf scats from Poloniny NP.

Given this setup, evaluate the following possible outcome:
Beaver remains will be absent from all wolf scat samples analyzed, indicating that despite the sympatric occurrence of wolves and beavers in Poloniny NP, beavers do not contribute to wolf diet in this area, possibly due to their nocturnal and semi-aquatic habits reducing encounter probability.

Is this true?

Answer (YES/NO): YES